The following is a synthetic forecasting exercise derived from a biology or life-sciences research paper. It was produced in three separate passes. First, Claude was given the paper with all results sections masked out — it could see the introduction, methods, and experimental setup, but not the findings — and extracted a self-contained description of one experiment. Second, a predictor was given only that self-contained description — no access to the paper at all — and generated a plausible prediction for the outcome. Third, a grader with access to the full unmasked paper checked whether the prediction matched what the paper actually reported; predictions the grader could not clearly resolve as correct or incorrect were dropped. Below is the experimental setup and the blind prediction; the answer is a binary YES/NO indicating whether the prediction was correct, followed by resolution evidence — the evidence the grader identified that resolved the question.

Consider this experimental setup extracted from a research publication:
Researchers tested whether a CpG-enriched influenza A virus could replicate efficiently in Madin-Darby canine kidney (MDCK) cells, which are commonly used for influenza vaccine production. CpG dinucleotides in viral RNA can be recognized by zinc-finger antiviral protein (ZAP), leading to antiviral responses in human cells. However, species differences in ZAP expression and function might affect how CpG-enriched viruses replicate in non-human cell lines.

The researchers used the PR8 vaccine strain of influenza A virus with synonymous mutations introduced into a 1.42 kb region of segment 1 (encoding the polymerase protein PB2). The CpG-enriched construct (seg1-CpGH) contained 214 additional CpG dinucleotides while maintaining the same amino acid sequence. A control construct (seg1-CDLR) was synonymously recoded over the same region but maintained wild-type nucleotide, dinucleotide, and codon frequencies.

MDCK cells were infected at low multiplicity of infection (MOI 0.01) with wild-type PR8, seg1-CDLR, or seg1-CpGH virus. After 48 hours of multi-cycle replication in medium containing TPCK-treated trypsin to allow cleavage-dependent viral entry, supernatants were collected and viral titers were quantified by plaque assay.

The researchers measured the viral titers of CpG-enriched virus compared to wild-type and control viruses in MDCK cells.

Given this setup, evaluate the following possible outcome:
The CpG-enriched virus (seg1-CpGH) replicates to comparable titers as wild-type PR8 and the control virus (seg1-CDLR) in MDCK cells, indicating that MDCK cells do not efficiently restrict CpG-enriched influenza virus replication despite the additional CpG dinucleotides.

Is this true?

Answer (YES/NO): YES